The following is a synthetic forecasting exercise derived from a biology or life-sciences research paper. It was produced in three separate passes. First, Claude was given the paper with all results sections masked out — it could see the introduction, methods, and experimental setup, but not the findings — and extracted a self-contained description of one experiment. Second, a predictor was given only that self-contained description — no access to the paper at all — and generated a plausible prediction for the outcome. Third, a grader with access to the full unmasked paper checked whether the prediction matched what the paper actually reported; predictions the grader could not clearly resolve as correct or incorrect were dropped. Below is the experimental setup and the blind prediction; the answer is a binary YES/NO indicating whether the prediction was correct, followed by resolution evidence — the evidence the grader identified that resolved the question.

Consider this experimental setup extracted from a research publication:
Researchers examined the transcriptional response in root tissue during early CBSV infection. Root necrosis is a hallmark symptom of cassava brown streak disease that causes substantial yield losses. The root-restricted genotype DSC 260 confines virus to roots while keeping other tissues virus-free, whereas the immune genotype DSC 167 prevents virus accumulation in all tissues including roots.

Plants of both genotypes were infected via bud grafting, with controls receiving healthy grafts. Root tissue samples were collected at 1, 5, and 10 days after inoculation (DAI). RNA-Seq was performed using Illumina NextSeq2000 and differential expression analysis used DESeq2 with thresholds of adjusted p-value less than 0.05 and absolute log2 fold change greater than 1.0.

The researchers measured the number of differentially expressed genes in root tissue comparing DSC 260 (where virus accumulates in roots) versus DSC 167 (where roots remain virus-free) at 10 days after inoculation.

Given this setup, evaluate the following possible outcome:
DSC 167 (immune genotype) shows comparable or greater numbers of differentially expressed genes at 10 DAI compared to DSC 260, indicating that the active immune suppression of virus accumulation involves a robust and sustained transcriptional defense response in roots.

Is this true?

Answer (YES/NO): NO